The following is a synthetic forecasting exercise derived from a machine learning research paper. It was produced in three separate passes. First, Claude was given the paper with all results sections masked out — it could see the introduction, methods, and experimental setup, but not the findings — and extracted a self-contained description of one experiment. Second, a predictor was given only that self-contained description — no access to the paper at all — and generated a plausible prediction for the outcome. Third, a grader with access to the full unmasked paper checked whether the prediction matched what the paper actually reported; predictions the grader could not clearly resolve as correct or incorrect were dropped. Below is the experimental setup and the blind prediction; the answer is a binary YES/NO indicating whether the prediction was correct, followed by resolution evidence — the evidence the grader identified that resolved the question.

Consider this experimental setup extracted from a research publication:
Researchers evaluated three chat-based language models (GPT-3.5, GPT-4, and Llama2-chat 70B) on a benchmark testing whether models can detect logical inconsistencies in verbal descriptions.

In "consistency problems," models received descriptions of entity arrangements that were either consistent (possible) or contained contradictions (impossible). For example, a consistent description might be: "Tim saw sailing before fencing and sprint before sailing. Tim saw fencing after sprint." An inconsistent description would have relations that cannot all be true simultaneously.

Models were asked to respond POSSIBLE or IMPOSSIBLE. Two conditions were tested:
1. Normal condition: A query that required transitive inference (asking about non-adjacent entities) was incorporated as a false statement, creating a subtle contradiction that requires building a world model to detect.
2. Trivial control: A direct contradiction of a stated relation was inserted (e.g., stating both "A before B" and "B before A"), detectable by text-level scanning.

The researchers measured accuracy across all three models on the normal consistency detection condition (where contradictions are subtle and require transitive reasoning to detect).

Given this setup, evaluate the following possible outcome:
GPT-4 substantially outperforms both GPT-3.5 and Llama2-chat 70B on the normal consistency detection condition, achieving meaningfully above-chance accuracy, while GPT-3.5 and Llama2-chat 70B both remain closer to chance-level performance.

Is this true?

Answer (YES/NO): YES